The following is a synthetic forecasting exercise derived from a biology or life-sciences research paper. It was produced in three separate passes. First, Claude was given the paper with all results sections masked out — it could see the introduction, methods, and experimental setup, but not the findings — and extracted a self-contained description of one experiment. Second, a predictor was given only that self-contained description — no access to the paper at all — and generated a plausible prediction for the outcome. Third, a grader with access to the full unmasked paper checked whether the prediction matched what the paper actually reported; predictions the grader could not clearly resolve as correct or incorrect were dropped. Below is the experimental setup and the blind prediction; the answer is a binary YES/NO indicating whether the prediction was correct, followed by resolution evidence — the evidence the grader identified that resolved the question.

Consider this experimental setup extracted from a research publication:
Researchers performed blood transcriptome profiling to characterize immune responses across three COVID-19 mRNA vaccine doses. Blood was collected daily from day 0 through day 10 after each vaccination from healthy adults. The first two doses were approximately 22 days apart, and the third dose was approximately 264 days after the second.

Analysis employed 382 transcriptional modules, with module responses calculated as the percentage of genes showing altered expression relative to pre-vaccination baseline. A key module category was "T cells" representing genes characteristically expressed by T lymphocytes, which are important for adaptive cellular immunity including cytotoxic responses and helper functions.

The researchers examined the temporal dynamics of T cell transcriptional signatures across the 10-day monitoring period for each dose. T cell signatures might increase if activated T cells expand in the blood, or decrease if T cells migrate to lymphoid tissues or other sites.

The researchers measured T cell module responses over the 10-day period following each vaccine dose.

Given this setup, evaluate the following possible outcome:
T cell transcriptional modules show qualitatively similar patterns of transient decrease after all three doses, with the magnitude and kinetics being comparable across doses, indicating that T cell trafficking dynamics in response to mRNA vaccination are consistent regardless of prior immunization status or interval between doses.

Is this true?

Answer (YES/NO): NO